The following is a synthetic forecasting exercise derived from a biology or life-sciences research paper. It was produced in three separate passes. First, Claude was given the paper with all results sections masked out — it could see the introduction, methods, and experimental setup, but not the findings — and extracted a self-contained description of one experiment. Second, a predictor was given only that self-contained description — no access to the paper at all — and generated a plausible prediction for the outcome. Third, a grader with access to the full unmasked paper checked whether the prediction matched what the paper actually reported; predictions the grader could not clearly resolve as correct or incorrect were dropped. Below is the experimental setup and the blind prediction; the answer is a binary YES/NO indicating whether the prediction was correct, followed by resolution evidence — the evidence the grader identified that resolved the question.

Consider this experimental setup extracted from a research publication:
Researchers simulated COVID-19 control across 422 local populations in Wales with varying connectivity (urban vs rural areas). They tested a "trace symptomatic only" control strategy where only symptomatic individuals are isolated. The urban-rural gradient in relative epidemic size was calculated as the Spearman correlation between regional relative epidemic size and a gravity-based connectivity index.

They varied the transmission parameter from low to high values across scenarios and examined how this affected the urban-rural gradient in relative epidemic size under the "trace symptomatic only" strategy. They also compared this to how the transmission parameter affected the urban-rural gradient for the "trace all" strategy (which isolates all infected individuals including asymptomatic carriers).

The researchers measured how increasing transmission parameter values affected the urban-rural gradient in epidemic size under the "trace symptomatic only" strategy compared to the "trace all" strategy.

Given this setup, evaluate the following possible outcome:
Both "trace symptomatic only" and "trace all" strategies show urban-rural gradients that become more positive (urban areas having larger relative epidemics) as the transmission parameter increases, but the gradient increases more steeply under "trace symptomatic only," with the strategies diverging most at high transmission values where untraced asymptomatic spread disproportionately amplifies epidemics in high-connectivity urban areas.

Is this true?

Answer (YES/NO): NO